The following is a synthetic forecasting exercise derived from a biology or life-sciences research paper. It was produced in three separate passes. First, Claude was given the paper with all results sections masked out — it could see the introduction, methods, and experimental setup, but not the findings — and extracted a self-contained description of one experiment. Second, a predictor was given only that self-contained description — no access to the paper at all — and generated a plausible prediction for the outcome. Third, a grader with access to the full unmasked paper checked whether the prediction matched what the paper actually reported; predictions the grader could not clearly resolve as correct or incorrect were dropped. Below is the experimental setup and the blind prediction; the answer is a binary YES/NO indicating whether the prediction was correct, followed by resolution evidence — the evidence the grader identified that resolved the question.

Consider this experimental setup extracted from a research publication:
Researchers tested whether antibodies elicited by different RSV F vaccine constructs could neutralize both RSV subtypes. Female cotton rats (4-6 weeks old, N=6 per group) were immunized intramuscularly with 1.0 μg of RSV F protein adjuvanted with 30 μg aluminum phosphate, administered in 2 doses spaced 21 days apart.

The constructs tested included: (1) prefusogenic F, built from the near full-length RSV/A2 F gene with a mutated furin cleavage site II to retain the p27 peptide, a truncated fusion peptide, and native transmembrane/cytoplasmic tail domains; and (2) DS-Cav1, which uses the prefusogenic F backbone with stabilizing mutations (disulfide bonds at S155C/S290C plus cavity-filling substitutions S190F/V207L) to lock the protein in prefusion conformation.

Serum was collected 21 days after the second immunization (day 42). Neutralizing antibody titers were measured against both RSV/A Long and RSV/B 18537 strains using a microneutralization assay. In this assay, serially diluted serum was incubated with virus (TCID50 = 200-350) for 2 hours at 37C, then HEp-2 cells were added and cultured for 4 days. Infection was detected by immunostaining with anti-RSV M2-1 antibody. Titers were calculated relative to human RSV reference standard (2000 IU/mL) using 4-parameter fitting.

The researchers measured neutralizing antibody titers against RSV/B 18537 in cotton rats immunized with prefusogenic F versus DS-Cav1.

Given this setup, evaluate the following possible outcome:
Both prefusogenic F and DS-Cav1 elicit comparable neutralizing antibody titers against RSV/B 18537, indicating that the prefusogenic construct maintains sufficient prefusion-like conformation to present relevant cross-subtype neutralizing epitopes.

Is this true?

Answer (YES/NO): NO